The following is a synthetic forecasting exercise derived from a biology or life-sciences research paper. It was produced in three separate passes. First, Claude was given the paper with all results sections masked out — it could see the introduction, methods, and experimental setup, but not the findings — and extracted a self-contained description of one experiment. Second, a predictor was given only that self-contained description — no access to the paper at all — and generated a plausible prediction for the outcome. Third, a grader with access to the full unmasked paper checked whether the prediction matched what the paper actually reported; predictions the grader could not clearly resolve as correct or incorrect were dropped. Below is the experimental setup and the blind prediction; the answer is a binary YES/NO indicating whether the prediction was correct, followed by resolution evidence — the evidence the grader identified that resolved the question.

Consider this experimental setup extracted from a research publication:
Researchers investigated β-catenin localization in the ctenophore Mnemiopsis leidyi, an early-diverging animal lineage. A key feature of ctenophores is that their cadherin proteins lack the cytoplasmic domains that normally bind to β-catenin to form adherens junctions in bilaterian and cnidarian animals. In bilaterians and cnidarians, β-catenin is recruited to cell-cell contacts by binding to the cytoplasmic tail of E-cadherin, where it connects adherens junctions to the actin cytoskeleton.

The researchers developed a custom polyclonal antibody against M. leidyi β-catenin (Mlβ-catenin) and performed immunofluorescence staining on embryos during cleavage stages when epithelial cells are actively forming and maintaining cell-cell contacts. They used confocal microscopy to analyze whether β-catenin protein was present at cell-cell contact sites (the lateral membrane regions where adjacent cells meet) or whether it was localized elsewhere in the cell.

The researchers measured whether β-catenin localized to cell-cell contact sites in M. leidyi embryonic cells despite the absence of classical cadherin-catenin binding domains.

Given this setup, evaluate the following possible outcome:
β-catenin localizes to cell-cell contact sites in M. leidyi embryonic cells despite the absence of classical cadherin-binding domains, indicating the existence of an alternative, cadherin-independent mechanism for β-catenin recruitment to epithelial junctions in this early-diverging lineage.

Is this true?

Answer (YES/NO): NO